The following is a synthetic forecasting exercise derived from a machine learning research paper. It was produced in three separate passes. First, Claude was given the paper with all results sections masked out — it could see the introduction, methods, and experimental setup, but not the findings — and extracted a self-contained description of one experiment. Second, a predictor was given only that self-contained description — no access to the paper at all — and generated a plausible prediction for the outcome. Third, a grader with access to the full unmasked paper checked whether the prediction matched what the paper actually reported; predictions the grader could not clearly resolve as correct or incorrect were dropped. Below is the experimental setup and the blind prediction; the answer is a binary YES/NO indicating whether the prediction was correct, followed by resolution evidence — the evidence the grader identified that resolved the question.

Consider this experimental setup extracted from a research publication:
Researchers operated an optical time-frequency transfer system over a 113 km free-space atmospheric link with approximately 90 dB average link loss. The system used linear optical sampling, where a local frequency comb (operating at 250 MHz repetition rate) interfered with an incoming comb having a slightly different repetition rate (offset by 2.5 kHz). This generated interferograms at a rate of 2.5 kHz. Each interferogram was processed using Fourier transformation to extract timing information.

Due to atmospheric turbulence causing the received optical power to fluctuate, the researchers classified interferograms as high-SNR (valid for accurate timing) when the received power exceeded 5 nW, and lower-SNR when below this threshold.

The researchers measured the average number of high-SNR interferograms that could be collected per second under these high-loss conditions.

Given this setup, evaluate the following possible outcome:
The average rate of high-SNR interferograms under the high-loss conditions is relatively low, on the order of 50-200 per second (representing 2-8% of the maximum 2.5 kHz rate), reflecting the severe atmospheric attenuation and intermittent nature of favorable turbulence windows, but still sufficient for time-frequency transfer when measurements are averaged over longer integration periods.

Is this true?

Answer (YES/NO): NO